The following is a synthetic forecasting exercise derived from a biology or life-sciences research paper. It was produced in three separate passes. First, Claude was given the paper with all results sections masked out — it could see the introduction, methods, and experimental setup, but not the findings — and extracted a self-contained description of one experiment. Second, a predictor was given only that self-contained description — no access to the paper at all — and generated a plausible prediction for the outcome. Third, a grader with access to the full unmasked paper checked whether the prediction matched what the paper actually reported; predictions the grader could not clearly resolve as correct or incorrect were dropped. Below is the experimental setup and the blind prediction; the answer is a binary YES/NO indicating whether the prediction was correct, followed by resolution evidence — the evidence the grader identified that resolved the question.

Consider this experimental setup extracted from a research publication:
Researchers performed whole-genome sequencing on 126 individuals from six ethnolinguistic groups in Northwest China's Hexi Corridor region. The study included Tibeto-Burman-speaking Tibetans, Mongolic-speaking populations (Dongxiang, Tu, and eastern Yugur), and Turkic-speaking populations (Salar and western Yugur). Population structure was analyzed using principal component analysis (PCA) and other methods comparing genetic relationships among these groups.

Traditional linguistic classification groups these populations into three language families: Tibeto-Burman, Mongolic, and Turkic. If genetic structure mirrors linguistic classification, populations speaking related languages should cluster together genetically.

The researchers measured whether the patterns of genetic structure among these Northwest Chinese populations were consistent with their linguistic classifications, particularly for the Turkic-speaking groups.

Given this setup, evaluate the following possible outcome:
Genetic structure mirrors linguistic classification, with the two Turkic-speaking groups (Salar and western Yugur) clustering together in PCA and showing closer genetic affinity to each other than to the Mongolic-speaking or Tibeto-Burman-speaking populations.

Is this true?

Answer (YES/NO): NO